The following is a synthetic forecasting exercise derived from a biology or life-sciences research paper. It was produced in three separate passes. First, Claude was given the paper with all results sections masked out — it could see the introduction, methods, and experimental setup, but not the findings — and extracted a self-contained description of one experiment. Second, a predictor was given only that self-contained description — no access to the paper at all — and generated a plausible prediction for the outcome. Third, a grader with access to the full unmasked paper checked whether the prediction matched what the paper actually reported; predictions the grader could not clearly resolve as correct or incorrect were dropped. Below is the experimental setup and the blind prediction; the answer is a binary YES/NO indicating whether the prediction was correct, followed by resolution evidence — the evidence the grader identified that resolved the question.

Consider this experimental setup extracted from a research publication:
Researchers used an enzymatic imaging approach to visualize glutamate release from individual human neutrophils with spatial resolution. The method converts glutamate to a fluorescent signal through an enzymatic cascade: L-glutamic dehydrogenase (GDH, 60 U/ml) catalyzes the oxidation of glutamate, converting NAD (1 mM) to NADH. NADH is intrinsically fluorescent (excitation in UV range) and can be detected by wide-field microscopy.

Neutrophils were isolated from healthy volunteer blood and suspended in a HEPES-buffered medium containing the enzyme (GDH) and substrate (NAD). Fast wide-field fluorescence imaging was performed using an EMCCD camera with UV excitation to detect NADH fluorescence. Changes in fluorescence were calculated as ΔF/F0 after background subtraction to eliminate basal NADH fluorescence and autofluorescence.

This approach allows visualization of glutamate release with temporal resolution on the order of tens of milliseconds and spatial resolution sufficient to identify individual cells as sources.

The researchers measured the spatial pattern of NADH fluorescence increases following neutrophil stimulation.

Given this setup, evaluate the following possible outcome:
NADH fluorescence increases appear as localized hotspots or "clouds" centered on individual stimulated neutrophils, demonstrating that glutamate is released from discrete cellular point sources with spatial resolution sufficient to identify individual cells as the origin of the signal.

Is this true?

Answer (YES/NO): YES